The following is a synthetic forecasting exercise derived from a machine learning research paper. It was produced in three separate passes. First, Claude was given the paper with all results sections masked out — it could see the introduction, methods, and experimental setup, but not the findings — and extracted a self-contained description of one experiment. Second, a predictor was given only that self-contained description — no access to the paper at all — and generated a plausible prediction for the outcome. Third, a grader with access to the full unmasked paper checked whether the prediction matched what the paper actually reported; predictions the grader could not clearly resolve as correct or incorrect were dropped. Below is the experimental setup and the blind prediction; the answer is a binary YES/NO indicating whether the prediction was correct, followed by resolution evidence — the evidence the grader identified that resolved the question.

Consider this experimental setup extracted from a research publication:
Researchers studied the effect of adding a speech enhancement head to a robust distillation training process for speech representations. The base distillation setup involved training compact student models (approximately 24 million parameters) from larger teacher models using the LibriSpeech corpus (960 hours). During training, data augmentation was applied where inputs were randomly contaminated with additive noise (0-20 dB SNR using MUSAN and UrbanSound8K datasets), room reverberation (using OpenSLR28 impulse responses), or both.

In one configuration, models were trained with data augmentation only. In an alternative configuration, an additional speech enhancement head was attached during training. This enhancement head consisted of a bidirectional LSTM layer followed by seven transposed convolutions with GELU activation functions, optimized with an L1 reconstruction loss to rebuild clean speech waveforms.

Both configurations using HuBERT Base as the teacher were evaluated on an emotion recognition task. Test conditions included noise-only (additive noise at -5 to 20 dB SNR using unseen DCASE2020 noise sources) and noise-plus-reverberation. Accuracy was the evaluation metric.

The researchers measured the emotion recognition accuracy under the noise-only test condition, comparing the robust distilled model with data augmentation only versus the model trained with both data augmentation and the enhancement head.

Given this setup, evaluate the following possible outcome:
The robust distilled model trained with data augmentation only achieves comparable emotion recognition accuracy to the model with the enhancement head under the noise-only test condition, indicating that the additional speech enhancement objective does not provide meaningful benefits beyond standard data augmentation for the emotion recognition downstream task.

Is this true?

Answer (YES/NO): NO